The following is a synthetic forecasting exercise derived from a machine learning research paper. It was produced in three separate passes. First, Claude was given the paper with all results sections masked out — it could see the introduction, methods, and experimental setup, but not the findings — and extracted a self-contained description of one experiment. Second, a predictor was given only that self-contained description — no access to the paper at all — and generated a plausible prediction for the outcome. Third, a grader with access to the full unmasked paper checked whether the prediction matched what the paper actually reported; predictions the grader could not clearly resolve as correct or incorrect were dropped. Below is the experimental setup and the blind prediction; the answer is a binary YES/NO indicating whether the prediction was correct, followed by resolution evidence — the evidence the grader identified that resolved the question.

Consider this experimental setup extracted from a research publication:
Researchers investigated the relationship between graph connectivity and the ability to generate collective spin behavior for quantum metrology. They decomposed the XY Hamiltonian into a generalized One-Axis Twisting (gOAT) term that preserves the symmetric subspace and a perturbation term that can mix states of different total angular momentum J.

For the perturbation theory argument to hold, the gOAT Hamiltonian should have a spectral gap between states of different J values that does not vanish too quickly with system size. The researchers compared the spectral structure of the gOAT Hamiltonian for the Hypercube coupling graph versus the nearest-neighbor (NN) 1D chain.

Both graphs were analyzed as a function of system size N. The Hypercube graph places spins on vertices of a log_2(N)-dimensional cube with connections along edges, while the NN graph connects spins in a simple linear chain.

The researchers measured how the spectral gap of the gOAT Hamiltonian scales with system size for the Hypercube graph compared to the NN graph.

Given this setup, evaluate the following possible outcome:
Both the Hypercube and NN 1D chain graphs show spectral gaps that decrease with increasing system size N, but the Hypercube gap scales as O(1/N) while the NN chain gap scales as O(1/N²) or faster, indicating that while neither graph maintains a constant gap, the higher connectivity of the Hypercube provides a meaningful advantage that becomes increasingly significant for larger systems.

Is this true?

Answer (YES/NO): NO